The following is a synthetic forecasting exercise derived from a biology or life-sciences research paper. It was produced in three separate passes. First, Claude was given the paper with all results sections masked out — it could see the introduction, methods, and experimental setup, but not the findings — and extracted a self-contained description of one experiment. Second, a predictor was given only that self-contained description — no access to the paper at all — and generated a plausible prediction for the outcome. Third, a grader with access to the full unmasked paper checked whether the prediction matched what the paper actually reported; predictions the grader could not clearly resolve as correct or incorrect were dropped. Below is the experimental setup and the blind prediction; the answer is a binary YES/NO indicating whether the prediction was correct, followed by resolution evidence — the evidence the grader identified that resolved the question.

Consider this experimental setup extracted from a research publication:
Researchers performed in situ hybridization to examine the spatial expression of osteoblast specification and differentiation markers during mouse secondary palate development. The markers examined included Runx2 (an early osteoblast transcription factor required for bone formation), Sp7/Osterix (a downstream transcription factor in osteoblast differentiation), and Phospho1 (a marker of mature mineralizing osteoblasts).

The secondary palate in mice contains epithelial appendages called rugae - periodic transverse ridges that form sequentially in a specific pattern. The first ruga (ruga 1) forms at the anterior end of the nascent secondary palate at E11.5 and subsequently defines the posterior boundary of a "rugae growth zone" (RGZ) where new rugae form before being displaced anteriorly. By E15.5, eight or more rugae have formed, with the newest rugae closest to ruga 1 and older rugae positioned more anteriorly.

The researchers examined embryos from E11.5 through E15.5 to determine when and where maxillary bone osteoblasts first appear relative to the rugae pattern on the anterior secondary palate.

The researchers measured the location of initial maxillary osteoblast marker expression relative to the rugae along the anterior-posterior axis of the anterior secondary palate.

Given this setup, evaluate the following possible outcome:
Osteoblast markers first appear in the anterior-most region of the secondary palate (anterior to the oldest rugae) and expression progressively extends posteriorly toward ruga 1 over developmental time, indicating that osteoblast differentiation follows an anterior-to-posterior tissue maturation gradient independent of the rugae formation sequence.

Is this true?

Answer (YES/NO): NO